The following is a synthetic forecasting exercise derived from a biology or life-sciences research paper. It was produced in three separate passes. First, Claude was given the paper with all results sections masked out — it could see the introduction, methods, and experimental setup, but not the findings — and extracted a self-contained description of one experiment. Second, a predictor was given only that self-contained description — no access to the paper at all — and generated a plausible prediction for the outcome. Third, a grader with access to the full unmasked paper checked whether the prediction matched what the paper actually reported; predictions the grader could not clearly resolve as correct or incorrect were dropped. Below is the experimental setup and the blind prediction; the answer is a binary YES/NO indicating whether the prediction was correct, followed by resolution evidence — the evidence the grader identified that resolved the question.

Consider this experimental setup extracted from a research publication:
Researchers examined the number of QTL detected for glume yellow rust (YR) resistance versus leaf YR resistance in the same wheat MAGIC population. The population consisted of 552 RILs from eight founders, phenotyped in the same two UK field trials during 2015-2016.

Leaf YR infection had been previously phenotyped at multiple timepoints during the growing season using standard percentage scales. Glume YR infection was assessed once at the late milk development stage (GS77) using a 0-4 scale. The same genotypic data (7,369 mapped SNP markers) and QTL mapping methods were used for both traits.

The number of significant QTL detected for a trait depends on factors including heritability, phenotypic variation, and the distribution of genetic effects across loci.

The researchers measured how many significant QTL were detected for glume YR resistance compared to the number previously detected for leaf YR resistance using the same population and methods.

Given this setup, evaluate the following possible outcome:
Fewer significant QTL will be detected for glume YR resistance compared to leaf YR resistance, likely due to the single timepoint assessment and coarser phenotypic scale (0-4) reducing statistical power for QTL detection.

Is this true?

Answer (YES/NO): YES